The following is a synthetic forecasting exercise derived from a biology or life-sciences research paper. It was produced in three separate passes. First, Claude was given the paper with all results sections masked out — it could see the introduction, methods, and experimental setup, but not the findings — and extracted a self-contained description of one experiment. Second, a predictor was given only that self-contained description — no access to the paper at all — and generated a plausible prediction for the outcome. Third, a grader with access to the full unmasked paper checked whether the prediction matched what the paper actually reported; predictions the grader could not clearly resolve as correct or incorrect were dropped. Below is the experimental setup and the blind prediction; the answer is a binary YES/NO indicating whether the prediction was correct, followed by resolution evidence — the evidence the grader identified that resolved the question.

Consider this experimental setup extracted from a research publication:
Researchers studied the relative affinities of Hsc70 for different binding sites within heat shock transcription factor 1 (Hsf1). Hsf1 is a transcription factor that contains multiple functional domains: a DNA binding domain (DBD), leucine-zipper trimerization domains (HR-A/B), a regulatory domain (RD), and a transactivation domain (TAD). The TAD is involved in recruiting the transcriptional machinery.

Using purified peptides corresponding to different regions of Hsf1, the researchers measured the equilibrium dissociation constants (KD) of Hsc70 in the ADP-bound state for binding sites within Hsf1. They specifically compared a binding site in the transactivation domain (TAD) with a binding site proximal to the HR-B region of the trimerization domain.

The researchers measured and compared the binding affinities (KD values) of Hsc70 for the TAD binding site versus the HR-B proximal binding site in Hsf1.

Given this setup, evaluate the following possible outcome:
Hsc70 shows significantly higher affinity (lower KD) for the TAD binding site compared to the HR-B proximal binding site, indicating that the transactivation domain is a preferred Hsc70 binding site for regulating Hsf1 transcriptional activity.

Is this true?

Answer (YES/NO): YES